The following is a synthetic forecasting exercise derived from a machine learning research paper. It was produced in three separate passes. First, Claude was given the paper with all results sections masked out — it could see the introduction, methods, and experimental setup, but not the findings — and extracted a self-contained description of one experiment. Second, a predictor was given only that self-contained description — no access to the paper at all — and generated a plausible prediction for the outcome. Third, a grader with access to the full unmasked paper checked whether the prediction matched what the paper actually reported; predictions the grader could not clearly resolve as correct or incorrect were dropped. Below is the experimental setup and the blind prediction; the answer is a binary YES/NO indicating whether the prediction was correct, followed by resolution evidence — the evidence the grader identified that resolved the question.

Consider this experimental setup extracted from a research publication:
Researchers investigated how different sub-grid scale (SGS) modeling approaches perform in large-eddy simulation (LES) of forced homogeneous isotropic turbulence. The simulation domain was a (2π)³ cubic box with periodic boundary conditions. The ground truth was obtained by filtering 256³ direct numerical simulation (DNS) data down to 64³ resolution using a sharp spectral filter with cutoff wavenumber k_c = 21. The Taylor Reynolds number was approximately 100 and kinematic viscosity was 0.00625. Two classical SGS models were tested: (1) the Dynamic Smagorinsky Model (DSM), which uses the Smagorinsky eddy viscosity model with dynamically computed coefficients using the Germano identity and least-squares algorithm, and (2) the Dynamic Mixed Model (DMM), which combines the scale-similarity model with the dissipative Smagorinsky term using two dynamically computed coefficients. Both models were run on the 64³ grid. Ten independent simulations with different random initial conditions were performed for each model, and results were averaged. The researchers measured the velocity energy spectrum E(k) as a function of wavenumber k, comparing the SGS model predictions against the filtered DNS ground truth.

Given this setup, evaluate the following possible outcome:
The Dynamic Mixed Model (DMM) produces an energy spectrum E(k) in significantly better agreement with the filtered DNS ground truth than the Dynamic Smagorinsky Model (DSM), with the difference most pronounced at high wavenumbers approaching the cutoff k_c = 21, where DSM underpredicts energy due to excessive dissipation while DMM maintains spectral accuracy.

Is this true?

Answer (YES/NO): NO